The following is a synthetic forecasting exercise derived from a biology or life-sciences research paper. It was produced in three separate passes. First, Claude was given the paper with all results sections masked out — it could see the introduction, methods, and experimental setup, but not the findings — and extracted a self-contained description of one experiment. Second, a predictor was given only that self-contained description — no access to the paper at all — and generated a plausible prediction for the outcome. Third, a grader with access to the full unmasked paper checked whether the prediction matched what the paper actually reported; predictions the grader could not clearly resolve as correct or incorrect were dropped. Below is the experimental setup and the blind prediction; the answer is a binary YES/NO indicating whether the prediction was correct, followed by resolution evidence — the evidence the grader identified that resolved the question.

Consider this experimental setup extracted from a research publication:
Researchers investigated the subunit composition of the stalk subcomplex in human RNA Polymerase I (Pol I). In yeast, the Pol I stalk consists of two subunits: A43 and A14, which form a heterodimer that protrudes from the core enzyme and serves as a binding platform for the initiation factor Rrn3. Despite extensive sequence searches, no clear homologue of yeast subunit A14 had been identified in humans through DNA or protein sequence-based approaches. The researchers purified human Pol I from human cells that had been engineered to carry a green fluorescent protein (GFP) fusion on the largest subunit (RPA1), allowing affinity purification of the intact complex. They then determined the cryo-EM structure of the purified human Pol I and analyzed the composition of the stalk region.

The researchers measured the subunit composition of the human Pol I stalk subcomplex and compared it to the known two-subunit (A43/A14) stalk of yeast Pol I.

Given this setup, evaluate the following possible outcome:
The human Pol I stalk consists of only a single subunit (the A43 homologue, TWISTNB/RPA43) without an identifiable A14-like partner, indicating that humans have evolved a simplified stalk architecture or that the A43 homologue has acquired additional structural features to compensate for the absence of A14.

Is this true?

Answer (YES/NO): YES